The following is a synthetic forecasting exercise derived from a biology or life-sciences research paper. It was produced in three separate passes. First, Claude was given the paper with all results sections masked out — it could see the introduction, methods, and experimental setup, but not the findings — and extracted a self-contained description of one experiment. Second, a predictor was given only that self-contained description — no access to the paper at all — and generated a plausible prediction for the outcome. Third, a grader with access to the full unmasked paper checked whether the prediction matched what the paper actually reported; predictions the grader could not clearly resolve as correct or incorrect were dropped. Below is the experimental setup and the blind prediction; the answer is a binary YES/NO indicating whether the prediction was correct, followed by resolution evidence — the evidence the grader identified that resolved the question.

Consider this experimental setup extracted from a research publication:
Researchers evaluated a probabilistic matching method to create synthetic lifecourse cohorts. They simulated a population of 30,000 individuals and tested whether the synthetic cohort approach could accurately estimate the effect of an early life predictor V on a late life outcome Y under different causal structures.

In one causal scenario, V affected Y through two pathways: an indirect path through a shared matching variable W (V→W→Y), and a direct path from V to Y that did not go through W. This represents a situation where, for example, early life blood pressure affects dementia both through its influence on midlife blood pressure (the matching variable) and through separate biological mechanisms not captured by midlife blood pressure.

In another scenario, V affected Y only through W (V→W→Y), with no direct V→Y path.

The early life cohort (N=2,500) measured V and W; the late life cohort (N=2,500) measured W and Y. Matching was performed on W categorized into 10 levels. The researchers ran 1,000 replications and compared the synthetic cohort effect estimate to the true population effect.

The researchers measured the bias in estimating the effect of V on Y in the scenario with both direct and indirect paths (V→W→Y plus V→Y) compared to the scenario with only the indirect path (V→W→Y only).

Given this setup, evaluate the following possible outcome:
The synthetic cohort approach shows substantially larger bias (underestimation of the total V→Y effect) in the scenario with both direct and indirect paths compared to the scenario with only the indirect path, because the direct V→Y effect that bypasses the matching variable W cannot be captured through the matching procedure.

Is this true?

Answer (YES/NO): YES